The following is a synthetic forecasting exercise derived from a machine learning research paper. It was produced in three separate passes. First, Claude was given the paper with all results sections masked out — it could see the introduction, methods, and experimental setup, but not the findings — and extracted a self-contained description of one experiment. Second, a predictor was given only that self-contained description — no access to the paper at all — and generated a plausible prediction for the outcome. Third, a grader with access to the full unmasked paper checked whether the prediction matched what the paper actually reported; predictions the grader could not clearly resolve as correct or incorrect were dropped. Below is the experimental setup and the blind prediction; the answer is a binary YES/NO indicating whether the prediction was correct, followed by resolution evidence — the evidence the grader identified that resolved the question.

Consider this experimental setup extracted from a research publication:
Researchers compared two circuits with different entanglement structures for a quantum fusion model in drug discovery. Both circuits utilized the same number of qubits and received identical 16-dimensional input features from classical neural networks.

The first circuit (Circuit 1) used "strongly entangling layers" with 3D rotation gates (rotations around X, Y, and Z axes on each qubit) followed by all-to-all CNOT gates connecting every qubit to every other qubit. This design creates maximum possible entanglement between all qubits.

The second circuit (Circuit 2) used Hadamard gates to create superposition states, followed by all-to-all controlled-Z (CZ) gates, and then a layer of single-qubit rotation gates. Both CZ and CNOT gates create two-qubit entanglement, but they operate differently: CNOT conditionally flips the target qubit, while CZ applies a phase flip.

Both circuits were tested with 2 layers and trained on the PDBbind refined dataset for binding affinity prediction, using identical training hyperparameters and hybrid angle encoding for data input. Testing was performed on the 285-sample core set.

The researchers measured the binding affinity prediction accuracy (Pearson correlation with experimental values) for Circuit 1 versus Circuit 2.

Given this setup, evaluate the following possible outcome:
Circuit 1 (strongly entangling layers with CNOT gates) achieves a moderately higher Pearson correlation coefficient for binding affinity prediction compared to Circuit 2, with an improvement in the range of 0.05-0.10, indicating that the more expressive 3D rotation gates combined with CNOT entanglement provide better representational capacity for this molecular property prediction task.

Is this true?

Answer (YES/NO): NO